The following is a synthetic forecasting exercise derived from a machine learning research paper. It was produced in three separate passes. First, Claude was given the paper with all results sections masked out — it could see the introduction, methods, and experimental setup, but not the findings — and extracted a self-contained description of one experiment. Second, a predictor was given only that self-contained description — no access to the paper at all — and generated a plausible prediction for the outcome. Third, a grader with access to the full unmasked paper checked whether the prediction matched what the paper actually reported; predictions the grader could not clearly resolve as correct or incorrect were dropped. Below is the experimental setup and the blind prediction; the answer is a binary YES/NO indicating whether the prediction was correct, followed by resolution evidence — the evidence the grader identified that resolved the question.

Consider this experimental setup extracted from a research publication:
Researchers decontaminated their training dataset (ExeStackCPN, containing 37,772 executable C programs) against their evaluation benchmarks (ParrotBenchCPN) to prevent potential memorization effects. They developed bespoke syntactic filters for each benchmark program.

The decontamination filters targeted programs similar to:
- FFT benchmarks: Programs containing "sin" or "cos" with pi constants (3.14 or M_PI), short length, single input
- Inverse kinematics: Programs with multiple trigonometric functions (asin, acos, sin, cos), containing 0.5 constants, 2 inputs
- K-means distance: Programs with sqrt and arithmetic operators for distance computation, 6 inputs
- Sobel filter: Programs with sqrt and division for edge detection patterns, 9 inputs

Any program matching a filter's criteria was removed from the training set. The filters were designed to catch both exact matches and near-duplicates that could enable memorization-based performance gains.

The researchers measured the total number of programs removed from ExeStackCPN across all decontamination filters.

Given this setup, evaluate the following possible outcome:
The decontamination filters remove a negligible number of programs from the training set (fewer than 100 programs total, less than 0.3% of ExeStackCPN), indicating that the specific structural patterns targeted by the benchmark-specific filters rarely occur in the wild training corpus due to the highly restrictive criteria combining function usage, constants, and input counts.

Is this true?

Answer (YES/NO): NO